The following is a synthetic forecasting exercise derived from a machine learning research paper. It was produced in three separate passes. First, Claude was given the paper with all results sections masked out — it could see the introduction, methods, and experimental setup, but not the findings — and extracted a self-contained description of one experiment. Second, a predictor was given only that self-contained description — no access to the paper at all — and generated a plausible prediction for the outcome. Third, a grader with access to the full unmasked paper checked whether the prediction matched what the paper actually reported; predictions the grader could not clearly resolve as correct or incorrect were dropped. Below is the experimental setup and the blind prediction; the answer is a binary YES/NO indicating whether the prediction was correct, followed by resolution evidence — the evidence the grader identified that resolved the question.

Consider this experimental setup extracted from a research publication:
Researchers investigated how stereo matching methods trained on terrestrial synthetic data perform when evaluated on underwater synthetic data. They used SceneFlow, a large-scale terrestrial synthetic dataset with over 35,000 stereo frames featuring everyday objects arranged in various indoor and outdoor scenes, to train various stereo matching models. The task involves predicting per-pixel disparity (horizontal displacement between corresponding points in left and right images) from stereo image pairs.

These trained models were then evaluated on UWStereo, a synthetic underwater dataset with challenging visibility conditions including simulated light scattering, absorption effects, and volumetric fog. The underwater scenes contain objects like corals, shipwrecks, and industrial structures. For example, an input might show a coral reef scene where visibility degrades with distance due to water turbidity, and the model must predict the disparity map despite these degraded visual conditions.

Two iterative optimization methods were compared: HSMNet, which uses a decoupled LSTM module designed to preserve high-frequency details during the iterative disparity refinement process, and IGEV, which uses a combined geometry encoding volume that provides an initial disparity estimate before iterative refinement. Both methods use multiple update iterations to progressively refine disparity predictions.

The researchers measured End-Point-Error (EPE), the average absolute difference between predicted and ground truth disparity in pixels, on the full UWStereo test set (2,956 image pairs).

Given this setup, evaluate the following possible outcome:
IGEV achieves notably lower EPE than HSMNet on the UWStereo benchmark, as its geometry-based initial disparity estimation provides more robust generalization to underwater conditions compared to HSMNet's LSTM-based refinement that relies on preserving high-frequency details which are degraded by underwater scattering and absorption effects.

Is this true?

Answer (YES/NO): YES